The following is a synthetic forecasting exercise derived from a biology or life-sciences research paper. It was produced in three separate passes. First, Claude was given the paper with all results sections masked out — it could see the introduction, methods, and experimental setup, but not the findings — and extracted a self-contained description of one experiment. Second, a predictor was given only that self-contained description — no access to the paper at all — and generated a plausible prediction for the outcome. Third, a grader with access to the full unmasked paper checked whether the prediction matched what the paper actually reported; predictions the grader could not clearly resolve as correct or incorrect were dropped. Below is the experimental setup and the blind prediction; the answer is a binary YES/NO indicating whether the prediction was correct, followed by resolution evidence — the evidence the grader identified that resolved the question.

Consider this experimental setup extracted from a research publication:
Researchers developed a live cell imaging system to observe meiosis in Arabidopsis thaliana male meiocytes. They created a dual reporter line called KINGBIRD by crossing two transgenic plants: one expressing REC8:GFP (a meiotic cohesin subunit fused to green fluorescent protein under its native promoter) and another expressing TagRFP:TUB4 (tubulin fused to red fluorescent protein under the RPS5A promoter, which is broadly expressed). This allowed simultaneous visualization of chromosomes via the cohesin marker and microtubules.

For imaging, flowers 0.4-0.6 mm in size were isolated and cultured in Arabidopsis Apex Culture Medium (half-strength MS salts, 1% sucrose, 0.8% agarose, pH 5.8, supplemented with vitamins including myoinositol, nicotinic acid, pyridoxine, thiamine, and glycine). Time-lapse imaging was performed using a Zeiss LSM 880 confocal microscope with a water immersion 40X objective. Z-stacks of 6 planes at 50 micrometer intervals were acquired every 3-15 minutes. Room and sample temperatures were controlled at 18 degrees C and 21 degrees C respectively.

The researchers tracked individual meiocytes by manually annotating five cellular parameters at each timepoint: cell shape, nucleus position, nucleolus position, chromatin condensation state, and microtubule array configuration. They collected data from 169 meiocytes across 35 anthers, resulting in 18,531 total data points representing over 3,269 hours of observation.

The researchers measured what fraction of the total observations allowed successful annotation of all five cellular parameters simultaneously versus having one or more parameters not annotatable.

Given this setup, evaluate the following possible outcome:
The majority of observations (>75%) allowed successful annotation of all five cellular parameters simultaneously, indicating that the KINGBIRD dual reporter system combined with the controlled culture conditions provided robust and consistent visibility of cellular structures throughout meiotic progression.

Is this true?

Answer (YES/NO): NO